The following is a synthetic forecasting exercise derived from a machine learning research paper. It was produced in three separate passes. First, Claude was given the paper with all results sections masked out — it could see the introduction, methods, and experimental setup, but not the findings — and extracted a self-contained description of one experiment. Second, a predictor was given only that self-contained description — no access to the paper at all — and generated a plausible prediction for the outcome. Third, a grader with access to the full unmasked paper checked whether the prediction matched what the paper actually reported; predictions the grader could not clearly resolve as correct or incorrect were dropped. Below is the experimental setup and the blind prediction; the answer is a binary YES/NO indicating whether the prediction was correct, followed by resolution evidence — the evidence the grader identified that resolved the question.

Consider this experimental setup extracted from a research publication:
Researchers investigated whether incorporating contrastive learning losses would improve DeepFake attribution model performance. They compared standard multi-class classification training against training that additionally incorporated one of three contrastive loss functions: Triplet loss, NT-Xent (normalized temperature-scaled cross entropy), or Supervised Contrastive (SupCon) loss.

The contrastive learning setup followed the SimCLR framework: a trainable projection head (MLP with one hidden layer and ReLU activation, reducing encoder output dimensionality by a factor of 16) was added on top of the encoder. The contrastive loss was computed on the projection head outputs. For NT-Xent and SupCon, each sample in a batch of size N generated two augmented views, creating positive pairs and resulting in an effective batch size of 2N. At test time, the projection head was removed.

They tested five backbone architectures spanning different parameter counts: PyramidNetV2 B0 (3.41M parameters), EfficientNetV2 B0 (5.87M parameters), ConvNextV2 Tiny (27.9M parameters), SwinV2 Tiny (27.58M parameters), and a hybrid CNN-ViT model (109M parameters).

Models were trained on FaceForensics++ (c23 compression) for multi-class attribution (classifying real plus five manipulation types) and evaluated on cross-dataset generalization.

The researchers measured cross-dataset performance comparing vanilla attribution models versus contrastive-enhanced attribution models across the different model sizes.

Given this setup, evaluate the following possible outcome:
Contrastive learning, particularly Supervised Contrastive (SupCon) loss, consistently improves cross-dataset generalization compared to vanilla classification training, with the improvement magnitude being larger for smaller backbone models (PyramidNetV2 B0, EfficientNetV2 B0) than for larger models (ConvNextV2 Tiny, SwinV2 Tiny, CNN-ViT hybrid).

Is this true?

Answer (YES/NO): NO